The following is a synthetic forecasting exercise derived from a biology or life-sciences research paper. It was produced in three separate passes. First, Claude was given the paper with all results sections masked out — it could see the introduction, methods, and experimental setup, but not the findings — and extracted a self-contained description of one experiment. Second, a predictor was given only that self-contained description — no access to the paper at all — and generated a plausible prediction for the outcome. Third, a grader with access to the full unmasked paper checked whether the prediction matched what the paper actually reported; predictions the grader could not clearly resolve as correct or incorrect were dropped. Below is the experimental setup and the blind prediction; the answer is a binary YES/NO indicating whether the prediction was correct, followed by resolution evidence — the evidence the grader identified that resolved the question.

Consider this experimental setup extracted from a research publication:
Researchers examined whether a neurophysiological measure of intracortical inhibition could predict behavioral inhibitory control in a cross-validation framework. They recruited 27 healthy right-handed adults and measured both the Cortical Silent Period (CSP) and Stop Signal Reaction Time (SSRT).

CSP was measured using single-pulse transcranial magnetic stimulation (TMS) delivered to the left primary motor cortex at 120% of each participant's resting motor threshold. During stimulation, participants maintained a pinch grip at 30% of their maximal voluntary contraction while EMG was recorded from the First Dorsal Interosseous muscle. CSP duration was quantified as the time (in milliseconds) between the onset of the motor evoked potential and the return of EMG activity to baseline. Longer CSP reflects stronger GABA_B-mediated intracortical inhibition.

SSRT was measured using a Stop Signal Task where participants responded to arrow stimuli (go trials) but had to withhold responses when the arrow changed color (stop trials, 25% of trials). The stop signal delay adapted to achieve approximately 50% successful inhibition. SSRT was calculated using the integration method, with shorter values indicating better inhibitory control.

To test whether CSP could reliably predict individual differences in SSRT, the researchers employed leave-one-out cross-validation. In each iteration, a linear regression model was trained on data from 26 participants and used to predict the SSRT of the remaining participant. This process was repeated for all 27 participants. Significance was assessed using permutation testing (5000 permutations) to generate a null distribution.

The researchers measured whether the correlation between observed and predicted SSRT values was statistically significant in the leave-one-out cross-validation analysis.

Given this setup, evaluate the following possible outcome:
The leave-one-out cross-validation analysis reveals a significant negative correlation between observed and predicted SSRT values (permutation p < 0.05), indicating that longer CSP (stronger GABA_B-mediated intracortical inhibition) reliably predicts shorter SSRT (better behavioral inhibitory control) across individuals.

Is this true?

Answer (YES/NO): NO